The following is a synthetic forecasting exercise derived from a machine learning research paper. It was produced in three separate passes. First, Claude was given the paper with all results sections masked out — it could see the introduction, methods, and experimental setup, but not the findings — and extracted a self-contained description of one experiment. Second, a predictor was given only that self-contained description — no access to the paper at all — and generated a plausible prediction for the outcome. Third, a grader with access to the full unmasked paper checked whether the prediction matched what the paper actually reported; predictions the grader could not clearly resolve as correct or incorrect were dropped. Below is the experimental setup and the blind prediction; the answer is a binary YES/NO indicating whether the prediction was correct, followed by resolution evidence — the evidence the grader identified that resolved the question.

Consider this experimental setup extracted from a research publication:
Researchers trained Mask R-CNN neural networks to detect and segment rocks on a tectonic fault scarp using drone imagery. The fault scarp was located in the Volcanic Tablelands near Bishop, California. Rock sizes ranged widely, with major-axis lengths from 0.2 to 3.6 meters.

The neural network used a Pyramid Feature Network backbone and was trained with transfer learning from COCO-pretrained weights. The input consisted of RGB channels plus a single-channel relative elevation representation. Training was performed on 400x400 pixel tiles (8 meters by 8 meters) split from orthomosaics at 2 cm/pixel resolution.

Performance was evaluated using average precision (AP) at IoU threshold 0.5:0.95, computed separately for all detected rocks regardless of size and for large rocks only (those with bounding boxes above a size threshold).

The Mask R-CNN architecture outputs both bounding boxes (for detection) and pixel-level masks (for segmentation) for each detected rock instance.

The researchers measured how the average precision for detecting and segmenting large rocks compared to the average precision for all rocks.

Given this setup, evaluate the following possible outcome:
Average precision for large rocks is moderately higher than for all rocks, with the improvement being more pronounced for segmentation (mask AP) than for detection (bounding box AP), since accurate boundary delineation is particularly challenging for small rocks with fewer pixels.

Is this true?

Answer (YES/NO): NO